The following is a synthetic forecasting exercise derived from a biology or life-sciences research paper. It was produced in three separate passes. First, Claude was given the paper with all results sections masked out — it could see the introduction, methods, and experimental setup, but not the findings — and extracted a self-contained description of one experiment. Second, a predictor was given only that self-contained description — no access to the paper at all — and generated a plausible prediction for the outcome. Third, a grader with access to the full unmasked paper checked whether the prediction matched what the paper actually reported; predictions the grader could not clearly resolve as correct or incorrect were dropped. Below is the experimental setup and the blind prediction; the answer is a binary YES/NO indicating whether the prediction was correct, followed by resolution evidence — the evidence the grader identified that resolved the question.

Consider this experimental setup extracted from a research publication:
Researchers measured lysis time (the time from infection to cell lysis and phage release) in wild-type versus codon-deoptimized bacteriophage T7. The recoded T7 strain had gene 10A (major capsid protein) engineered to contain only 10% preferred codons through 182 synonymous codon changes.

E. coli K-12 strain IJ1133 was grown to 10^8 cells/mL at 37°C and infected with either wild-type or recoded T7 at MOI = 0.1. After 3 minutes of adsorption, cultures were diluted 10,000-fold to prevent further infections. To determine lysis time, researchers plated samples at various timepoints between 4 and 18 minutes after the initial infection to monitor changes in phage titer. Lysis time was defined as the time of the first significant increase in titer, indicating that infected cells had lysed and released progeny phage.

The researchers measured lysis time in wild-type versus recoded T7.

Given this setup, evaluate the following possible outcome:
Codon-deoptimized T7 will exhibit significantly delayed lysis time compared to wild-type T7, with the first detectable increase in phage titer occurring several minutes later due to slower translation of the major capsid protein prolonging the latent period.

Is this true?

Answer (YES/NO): NO